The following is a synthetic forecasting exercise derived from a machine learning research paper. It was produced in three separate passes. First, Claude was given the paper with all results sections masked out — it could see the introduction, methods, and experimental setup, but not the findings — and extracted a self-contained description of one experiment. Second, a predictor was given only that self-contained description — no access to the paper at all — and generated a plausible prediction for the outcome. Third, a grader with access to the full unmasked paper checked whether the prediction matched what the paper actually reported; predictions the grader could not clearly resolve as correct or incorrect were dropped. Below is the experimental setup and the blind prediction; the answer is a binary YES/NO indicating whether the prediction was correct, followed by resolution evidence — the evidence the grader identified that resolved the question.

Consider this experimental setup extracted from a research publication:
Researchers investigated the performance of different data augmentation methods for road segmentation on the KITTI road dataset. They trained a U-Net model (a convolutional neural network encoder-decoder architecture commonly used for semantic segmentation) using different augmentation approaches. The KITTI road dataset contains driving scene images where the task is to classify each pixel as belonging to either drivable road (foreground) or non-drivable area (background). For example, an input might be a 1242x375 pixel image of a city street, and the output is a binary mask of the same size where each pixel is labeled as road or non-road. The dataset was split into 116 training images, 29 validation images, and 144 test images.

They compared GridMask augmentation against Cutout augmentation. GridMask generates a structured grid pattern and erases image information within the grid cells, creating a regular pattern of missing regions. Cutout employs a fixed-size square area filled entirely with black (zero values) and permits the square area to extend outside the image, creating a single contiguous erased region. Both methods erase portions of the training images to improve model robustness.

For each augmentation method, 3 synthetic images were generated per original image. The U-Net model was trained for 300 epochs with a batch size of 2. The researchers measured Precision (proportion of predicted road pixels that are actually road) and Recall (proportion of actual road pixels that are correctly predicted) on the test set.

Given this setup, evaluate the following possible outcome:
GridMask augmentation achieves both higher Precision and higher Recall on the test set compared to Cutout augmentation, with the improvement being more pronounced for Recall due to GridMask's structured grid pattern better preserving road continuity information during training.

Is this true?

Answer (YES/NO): NO